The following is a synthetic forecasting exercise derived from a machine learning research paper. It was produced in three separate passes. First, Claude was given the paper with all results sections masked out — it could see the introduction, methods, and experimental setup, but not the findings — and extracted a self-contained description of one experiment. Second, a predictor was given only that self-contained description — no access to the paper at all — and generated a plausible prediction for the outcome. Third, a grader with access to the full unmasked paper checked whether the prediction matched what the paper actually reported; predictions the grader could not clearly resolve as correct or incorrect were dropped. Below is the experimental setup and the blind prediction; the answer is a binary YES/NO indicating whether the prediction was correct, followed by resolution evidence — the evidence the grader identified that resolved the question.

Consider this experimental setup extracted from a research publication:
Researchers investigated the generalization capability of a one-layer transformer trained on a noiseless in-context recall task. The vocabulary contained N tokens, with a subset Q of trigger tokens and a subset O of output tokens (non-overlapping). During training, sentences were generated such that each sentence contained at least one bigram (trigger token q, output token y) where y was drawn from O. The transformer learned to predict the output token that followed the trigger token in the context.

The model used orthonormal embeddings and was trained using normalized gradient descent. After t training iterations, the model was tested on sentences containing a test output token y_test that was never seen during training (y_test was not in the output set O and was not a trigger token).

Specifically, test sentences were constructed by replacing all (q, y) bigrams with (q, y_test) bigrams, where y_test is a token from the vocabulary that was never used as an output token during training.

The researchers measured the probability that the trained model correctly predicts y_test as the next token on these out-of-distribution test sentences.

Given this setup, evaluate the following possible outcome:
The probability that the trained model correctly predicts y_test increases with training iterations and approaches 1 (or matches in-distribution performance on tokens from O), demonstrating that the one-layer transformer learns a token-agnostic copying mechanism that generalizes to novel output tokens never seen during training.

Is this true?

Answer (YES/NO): YES